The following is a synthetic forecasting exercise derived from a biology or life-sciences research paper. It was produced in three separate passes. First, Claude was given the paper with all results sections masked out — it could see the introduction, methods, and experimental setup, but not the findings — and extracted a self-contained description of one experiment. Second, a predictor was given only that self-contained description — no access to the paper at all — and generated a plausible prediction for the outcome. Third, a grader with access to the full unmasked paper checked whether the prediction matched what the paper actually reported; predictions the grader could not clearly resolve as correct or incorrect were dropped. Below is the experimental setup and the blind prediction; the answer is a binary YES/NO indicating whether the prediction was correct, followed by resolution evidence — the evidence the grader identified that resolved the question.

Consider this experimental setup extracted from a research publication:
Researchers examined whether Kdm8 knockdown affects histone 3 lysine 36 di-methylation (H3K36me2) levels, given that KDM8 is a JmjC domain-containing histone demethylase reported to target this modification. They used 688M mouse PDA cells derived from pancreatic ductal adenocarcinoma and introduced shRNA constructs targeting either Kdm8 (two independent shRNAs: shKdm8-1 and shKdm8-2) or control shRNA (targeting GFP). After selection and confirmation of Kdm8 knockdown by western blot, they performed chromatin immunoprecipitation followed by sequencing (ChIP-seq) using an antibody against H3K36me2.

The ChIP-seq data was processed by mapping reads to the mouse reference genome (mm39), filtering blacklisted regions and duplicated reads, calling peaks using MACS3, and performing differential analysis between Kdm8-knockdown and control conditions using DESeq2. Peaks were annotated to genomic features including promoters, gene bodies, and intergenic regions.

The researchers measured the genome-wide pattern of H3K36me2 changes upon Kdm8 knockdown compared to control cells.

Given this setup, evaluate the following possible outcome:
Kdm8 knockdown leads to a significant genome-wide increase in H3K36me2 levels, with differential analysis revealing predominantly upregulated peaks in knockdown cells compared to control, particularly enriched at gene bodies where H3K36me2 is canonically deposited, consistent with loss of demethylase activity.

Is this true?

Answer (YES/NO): NO